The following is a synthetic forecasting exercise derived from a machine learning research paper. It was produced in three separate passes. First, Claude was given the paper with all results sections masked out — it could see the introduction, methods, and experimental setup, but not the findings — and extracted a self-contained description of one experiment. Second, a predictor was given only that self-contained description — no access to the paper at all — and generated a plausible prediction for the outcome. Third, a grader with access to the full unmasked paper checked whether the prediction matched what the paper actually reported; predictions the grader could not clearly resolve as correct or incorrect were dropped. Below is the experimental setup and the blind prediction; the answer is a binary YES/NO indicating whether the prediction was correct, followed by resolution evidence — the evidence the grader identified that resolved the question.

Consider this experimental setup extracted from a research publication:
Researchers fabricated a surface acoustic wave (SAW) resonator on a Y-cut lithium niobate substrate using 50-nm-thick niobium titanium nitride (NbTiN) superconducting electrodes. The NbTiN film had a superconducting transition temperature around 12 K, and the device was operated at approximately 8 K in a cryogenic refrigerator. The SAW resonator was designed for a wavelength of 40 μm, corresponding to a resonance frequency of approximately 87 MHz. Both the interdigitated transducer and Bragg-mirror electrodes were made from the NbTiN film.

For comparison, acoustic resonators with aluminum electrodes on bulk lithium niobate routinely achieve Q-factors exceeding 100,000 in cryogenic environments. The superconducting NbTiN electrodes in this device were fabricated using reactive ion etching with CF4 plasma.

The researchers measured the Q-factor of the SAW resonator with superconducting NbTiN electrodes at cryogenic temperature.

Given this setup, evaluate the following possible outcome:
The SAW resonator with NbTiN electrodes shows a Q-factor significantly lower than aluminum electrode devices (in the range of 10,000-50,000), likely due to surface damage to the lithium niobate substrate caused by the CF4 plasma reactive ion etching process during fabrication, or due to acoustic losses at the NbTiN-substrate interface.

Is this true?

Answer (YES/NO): NO